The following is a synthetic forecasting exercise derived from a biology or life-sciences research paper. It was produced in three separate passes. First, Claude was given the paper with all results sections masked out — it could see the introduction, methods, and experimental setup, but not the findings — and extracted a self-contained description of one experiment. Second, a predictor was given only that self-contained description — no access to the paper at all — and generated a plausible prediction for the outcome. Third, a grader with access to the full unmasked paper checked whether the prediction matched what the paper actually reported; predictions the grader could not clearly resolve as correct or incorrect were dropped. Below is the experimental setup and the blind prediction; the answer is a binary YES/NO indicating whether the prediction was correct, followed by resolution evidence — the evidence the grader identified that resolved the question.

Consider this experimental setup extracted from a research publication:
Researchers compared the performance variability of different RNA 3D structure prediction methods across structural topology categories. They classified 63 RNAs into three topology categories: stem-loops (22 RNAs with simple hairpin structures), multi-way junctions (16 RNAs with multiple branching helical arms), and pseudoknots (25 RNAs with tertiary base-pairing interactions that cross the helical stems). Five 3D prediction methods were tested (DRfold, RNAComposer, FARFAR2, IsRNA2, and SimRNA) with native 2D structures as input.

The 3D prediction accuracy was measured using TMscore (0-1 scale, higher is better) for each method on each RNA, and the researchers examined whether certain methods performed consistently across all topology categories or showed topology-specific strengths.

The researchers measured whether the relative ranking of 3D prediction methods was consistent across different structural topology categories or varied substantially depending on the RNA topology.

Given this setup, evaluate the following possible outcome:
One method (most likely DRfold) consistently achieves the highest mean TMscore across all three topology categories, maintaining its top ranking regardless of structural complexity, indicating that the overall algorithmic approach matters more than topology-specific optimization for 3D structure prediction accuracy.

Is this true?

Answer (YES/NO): NO